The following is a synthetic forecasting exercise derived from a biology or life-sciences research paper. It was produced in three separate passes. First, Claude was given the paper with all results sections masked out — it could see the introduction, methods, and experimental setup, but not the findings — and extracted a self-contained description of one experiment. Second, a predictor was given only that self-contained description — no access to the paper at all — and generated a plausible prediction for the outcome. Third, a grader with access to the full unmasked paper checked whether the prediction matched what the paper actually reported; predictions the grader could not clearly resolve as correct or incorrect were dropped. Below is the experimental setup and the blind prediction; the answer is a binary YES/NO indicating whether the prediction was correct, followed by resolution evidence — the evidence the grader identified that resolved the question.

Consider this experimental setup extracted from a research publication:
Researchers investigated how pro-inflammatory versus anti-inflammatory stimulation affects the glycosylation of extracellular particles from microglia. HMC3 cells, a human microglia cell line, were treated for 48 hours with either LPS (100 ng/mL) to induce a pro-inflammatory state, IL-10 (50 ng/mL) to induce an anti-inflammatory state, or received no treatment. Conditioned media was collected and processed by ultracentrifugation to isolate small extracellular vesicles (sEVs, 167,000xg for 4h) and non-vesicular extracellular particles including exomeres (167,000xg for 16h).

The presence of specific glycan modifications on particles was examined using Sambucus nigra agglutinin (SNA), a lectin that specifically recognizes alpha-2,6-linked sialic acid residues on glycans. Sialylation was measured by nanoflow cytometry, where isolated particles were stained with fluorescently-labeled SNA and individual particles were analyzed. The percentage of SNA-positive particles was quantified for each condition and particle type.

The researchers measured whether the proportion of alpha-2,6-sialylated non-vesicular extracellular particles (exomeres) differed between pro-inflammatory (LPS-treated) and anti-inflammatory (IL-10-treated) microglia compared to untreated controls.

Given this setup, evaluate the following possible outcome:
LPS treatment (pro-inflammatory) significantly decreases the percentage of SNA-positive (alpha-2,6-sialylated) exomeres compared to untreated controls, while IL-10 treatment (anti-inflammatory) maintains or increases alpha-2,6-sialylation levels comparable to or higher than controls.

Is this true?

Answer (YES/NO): NO